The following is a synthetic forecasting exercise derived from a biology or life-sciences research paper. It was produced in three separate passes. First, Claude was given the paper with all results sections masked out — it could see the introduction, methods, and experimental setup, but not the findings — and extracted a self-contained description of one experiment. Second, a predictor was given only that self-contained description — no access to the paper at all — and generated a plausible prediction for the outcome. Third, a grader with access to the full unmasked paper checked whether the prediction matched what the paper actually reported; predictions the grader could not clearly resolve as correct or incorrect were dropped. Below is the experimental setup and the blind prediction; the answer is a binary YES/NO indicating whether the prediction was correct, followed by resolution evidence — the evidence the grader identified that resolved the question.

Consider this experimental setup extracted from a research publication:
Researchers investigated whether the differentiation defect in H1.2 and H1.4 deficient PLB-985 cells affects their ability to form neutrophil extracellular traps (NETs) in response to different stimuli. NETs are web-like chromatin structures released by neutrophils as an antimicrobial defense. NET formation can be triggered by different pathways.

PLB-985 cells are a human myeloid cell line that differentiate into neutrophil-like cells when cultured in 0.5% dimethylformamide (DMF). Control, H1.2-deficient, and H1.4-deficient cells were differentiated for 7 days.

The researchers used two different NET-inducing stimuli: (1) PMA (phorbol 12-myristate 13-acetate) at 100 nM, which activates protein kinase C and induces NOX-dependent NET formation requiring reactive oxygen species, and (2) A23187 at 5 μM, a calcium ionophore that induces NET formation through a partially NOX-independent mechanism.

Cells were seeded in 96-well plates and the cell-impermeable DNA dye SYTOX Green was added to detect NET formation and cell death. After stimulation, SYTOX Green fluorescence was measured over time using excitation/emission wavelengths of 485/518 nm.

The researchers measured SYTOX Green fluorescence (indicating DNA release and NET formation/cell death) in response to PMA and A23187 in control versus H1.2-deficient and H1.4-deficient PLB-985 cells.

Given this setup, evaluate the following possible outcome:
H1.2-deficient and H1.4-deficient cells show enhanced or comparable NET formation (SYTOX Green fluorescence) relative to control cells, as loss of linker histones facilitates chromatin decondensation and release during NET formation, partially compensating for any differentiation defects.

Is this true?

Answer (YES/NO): NO